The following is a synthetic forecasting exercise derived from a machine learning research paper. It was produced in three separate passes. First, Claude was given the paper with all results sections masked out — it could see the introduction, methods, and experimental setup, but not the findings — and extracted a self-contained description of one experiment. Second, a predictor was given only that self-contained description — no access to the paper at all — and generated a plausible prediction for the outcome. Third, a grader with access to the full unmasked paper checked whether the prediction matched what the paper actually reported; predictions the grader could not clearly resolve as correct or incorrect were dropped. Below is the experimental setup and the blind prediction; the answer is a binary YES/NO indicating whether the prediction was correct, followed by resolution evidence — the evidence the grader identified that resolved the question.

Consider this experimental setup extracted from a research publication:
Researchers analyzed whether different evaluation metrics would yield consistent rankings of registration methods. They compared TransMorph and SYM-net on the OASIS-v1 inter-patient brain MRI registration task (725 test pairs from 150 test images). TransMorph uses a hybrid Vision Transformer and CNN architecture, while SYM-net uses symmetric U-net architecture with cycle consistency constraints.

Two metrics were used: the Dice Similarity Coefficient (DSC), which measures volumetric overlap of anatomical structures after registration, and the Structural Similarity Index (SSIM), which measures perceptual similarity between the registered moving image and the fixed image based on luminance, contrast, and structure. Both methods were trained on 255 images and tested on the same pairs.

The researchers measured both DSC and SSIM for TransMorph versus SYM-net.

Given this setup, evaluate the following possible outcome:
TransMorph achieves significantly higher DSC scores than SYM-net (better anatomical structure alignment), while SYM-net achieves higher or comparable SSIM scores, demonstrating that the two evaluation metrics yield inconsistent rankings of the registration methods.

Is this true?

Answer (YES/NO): NO